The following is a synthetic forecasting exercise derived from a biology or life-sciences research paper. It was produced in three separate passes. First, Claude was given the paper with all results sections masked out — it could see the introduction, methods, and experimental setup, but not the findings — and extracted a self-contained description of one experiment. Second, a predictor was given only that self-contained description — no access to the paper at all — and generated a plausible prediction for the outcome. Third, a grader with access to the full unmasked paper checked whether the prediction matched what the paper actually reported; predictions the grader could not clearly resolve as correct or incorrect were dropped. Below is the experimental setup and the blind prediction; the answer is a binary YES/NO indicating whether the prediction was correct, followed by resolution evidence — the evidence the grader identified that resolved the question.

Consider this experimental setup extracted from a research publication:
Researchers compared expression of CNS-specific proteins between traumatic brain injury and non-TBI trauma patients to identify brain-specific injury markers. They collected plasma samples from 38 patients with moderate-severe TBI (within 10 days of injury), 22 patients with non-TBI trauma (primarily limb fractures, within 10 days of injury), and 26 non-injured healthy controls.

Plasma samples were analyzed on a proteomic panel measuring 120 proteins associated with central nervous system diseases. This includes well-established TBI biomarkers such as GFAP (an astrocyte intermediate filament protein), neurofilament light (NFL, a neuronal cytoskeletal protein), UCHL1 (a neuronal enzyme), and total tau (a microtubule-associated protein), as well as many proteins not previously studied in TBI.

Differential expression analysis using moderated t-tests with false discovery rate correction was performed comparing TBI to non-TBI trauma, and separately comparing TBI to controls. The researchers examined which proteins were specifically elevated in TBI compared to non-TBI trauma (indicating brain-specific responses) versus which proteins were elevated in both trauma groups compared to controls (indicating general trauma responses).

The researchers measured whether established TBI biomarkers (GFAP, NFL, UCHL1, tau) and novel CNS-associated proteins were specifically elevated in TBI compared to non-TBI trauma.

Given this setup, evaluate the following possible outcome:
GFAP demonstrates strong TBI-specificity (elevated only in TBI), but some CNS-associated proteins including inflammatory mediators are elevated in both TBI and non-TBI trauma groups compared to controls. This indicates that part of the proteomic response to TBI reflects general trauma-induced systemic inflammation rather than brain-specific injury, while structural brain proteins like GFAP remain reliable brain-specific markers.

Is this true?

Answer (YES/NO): YES